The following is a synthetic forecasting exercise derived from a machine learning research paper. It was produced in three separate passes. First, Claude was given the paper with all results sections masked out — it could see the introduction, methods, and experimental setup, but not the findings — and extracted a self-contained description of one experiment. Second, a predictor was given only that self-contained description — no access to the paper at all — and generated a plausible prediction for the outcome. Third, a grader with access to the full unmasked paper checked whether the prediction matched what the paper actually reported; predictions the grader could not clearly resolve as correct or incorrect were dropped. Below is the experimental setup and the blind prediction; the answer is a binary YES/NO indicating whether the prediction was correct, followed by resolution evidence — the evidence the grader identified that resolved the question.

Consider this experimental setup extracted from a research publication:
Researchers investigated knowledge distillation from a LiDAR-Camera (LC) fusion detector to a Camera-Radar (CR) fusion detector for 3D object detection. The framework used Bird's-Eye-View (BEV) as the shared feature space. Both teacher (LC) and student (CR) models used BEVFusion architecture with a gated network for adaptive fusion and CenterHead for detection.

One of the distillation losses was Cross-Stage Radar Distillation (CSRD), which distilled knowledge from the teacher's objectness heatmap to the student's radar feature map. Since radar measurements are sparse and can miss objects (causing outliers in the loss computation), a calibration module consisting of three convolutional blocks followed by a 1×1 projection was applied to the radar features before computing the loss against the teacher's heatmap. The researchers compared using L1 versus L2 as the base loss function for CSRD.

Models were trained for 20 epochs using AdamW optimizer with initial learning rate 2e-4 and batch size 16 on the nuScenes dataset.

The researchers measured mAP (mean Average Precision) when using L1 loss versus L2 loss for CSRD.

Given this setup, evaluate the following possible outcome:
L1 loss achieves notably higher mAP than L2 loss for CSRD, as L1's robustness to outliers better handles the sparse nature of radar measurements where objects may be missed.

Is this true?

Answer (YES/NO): YES